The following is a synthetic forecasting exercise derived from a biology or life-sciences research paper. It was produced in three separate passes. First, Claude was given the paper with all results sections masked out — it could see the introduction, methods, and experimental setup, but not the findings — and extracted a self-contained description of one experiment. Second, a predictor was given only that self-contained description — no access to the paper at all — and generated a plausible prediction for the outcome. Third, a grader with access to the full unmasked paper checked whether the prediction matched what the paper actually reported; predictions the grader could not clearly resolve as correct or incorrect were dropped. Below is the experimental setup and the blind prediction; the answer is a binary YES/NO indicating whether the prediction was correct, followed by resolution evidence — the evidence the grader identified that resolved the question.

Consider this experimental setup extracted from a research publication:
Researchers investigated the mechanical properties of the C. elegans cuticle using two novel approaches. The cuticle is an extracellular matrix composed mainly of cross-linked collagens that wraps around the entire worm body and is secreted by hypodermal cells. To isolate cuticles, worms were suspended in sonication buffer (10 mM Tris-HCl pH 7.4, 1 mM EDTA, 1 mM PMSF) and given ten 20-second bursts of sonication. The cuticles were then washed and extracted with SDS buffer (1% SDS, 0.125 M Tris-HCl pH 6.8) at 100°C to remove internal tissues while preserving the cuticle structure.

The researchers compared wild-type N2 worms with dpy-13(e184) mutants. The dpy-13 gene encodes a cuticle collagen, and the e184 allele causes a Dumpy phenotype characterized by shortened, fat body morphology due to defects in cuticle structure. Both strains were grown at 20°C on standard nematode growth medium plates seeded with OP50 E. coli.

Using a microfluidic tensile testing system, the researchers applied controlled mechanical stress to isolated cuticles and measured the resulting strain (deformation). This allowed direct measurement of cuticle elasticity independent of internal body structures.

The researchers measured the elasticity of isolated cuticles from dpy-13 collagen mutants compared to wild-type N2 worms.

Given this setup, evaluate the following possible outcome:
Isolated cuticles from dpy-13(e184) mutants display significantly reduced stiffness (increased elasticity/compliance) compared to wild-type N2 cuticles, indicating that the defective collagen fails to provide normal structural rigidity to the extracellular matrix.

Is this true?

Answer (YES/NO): YES